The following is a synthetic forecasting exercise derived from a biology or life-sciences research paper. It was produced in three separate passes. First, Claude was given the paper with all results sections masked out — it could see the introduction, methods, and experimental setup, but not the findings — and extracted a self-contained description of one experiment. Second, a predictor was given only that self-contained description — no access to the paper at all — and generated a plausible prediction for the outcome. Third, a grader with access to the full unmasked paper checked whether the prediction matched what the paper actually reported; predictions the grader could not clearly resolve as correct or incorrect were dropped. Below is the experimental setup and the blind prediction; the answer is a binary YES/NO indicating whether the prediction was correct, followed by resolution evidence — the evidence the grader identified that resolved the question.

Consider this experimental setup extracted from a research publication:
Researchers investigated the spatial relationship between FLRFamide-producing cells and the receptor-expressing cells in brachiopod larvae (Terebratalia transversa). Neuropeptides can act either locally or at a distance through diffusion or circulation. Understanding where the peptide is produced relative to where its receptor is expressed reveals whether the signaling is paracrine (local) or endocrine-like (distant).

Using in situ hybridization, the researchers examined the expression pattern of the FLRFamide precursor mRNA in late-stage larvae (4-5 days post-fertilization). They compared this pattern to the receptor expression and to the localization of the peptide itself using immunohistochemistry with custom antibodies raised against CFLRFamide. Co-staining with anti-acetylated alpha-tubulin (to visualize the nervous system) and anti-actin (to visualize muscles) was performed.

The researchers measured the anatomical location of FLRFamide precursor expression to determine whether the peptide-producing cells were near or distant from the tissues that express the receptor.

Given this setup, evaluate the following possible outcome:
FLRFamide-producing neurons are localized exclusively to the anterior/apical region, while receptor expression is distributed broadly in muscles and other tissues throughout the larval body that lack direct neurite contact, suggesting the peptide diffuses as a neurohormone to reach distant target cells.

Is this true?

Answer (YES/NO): NO